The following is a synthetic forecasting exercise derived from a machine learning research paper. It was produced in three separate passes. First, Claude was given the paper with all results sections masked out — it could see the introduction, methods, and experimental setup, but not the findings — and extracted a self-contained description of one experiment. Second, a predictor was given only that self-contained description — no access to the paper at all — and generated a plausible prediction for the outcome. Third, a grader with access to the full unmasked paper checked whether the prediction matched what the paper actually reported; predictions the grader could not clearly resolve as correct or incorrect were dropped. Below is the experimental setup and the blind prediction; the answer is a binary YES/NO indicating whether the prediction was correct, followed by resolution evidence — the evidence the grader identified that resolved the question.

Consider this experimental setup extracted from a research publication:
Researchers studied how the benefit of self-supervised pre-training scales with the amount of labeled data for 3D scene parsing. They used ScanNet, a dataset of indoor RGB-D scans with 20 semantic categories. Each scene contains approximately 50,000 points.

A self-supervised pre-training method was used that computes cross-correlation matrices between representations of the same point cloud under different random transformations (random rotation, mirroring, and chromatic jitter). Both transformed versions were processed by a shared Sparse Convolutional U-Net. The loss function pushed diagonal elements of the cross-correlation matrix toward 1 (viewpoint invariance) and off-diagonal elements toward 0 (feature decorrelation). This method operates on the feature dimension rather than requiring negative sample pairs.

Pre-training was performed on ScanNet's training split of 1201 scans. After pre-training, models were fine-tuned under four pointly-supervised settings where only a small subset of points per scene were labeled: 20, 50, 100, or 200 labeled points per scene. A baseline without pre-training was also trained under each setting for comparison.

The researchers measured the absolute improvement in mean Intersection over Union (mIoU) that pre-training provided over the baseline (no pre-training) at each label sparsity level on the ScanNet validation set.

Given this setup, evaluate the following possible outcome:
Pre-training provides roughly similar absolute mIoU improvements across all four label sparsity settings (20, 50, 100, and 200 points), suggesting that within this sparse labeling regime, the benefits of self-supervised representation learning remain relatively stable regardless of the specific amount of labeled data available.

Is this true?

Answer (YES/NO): NO